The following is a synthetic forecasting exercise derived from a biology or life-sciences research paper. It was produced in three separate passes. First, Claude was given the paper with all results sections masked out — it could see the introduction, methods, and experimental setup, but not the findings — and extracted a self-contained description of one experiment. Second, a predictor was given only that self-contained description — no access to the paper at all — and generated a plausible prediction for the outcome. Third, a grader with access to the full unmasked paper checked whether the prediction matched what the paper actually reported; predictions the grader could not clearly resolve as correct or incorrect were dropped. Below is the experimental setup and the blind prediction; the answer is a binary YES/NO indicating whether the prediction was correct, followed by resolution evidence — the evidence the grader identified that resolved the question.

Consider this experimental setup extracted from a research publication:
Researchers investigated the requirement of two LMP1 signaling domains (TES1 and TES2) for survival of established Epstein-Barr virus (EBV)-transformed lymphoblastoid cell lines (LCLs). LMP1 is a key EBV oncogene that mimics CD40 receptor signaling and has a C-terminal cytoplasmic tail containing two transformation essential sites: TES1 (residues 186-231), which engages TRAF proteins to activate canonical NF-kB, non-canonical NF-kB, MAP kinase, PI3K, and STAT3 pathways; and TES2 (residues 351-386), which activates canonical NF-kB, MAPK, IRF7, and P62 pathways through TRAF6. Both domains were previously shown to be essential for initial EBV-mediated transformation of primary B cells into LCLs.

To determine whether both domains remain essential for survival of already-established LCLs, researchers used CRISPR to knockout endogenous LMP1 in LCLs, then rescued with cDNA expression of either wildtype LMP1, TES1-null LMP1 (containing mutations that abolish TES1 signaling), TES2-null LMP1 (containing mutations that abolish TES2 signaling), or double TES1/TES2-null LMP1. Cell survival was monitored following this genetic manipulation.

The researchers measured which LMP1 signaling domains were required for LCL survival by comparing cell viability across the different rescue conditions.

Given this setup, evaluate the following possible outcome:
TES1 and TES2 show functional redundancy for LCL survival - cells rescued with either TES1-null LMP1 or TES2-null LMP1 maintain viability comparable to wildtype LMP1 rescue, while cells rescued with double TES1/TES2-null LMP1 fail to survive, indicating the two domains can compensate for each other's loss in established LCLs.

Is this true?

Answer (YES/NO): NO